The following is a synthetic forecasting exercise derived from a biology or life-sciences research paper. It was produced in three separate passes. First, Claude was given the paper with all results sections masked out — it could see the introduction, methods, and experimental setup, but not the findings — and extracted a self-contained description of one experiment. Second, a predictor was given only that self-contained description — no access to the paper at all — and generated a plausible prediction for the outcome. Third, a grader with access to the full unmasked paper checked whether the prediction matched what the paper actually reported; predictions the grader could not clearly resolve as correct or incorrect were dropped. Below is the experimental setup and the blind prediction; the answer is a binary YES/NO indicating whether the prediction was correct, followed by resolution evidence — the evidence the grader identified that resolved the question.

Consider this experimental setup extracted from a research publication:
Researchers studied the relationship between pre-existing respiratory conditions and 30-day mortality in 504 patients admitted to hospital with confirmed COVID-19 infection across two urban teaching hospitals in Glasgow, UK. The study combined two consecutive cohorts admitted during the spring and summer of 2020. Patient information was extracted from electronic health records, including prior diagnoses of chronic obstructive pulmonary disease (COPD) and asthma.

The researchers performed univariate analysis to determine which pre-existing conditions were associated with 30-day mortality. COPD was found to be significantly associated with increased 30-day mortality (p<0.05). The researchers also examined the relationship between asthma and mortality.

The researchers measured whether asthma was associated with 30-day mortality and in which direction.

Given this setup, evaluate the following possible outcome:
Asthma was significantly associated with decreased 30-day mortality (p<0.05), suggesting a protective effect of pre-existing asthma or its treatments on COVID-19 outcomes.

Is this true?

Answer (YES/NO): YES